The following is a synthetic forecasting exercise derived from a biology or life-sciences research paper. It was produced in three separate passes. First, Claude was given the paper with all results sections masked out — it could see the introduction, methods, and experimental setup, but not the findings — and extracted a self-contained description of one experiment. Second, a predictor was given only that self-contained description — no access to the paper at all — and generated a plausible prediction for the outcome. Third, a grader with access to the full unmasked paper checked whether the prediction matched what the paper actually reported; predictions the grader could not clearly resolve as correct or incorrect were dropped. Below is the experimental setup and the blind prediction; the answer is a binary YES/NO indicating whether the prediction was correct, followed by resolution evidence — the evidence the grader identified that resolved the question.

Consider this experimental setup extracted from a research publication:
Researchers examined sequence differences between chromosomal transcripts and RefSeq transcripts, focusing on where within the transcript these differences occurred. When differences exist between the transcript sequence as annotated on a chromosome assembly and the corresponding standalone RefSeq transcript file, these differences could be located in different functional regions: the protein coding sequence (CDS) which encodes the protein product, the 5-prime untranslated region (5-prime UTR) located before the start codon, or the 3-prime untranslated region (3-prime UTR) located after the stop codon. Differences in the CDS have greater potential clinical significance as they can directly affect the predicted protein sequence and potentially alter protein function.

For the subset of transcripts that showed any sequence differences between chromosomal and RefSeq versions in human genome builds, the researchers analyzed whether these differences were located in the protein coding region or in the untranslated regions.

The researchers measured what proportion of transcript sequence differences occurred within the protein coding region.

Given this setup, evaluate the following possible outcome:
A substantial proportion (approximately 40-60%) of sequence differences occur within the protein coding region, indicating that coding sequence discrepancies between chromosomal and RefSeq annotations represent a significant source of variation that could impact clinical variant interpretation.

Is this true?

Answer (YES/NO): YES